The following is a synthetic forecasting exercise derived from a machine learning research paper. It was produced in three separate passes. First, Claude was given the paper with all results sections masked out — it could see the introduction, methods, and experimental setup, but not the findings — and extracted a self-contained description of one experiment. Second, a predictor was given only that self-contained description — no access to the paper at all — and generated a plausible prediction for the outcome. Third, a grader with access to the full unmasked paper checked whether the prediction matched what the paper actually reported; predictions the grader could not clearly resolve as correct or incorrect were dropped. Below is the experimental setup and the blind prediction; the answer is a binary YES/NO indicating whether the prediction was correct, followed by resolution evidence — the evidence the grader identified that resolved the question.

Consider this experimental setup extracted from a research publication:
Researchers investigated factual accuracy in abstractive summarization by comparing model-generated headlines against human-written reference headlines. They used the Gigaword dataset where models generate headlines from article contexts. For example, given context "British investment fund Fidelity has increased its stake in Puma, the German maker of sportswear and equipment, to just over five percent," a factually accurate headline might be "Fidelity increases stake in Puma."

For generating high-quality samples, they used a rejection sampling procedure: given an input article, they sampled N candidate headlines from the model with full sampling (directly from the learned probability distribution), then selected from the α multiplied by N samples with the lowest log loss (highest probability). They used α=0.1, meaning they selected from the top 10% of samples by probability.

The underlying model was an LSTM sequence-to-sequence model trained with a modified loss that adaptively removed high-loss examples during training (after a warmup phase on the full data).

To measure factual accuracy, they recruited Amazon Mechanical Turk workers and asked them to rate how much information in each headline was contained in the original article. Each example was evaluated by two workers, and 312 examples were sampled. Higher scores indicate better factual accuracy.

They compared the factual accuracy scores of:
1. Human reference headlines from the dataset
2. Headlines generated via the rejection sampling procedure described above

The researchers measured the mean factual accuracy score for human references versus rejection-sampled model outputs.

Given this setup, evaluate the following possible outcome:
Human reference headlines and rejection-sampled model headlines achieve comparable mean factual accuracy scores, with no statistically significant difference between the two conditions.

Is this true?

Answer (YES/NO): YES